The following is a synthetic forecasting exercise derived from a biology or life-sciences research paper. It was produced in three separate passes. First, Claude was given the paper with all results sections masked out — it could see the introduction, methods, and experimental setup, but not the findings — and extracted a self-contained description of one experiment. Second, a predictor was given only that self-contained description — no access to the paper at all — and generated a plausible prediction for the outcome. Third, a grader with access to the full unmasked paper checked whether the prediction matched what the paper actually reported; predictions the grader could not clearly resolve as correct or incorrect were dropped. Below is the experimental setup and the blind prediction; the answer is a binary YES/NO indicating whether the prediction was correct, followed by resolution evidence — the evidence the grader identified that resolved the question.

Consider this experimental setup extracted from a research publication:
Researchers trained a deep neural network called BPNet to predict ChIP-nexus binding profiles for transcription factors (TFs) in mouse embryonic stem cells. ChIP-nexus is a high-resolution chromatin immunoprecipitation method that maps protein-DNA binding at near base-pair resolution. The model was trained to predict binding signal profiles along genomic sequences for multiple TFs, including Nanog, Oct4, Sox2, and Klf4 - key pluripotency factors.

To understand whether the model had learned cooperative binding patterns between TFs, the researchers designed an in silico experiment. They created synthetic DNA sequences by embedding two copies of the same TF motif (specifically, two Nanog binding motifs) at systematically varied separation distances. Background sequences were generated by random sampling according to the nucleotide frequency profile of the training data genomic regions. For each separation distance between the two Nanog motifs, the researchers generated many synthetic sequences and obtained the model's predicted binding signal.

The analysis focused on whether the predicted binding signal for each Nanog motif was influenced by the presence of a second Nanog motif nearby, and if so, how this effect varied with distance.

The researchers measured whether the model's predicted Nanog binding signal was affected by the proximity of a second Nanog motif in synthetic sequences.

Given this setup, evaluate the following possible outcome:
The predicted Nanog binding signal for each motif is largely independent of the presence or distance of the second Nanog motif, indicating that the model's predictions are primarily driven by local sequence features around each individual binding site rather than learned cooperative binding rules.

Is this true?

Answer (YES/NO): NO